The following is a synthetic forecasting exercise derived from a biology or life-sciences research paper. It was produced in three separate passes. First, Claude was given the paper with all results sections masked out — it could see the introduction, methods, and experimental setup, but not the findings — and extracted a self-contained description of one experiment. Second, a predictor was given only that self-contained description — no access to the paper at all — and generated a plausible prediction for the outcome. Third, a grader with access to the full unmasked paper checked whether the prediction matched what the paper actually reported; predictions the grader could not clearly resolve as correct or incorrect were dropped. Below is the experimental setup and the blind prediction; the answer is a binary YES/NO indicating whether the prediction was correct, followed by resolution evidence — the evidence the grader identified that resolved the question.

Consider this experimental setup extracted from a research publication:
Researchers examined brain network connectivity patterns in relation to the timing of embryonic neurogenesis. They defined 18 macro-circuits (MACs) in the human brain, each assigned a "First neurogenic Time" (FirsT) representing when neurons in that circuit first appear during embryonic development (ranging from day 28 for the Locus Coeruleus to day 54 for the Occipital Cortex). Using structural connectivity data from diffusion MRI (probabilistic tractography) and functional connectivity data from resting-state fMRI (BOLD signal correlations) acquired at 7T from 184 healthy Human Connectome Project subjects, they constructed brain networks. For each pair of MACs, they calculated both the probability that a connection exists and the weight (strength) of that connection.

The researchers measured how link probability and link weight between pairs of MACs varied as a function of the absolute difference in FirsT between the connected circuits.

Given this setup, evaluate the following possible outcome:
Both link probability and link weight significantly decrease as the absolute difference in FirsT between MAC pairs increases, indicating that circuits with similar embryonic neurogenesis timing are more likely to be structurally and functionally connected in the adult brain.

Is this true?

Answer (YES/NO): YES